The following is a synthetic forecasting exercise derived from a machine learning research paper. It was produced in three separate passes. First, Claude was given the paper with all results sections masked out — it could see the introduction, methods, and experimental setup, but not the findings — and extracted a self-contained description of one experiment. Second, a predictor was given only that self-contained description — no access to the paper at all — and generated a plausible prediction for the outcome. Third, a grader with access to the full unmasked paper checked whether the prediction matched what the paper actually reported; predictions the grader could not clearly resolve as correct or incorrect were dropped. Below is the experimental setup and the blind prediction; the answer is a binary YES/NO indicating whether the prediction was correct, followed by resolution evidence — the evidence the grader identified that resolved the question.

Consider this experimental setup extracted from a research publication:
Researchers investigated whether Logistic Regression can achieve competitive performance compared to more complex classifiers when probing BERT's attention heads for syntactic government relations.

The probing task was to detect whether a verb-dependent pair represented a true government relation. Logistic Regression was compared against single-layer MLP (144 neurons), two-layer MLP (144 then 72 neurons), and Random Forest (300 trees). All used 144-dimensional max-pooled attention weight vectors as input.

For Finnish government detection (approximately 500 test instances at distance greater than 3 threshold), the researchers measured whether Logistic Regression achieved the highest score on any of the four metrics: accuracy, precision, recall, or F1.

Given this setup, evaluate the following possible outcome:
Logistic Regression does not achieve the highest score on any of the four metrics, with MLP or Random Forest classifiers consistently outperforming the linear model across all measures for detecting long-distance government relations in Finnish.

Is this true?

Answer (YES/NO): NO